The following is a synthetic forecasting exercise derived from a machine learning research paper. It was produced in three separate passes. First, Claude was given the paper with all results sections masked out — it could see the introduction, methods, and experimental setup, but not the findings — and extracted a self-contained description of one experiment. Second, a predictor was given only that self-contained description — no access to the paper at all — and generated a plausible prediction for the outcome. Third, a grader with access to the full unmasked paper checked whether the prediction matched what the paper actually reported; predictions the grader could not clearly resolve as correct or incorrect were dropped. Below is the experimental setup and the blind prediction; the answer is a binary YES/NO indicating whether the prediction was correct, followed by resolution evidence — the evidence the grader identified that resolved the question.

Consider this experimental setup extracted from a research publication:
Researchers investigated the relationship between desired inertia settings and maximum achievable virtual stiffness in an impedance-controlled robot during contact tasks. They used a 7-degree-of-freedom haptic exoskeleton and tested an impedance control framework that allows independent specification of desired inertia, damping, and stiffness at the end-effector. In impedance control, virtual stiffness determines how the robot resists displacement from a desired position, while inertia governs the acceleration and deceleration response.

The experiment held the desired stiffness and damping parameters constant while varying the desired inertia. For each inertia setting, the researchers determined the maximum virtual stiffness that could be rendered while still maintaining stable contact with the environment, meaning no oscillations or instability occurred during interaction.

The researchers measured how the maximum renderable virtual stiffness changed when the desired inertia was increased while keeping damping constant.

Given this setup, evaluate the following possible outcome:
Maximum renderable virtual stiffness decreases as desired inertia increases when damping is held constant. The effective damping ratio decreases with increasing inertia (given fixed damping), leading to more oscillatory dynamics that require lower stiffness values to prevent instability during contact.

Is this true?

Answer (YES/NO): NO